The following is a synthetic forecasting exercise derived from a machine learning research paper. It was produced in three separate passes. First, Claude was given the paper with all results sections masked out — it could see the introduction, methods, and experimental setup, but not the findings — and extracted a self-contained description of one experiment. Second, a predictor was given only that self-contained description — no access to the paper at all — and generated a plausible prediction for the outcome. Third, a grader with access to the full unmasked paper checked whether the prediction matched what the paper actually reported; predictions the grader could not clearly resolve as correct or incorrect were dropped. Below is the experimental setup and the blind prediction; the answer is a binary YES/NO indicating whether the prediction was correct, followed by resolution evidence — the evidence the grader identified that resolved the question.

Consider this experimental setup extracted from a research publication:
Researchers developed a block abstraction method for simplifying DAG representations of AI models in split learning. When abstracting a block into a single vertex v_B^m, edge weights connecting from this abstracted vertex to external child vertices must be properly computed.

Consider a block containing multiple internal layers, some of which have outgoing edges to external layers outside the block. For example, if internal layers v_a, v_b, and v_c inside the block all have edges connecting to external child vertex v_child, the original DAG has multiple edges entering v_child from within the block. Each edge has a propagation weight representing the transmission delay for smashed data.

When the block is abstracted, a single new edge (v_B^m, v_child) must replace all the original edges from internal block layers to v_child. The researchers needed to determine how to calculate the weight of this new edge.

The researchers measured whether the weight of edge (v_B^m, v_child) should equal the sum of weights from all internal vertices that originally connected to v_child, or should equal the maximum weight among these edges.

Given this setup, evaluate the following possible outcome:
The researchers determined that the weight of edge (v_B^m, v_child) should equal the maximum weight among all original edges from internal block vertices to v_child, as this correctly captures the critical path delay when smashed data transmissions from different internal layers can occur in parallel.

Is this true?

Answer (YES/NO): NO